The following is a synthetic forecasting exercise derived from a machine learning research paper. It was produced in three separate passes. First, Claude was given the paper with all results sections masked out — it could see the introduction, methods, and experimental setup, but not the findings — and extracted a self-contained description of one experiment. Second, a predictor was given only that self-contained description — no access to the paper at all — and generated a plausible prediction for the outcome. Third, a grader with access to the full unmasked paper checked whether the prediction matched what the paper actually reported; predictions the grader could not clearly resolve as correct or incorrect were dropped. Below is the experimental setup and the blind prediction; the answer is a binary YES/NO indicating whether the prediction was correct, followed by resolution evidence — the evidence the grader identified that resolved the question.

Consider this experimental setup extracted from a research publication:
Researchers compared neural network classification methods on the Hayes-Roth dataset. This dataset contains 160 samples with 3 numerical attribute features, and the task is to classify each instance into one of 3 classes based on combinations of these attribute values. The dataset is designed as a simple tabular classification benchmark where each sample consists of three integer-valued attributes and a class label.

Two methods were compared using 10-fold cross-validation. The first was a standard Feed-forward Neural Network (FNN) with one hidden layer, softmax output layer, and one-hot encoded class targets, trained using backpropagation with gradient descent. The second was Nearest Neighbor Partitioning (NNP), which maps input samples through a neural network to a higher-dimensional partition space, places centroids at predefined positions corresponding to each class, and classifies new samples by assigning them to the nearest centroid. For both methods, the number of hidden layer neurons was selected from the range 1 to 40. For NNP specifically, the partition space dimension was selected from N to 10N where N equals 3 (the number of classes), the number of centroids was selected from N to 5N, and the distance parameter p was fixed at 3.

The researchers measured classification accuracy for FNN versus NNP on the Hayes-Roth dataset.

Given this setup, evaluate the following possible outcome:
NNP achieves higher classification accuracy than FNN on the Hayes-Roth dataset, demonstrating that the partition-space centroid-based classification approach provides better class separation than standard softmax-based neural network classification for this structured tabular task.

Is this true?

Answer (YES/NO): YES